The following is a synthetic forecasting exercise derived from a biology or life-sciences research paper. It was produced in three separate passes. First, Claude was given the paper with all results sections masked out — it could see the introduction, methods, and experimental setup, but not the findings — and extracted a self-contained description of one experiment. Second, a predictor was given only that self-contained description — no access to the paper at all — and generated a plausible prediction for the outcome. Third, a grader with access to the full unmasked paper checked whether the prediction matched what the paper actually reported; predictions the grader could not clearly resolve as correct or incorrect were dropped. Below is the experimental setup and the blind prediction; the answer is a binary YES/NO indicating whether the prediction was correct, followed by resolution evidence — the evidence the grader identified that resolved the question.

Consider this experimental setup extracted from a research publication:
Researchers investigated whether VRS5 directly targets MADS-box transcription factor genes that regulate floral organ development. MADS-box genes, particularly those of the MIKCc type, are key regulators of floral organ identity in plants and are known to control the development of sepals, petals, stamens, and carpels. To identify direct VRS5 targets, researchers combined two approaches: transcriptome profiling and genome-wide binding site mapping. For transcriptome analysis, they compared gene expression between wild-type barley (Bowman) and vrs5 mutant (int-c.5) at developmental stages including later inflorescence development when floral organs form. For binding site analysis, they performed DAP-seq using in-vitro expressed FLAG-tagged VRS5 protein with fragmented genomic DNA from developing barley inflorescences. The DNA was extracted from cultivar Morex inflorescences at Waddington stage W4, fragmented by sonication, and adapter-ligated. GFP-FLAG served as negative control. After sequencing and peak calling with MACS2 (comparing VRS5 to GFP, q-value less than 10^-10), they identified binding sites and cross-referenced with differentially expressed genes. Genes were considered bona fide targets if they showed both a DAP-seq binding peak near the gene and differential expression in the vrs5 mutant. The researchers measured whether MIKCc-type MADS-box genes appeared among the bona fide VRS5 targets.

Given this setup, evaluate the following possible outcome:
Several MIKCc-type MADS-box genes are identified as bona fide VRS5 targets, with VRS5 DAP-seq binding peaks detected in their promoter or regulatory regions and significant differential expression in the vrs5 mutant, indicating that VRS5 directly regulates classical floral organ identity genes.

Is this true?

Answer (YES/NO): YES